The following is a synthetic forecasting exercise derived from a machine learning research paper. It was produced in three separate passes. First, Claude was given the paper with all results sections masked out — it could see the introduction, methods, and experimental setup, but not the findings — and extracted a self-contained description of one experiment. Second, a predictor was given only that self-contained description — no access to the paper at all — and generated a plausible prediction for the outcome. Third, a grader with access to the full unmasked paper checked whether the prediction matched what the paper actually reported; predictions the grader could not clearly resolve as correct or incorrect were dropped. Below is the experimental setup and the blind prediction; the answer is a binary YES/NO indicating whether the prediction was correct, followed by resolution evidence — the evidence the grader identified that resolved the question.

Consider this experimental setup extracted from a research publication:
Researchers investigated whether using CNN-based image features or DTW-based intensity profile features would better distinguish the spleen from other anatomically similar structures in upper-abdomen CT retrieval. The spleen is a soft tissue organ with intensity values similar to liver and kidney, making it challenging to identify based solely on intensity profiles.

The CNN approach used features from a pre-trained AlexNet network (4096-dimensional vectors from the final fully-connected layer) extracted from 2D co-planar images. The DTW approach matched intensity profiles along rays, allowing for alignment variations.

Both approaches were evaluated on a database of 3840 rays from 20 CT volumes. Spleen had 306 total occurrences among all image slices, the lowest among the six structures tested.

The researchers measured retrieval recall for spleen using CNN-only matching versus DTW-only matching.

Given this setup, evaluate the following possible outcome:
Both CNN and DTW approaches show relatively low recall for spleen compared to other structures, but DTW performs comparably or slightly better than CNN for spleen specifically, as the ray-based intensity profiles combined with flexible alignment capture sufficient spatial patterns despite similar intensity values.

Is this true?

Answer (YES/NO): NO